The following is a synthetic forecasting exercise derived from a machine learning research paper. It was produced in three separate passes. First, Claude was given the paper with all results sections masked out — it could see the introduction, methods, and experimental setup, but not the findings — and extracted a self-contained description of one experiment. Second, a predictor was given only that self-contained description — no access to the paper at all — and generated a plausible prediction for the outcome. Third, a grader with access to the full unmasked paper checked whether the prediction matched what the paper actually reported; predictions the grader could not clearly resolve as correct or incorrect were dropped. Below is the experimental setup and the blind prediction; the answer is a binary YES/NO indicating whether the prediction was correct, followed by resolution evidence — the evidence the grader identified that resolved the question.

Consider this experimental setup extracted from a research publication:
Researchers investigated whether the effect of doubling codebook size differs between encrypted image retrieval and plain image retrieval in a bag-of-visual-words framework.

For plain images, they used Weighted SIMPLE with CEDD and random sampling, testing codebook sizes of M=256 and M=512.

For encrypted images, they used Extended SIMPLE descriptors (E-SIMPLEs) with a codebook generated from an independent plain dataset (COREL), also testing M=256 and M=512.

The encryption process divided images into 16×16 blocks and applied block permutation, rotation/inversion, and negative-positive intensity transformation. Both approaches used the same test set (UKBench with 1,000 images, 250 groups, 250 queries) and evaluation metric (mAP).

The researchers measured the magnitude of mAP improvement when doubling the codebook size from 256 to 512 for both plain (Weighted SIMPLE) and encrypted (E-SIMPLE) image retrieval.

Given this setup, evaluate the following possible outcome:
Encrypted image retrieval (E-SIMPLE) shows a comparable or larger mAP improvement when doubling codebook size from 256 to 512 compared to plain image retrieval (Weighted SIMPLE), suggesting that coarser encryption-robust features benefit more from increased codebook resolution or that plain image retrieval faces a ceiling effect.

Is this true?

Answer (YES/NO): NO